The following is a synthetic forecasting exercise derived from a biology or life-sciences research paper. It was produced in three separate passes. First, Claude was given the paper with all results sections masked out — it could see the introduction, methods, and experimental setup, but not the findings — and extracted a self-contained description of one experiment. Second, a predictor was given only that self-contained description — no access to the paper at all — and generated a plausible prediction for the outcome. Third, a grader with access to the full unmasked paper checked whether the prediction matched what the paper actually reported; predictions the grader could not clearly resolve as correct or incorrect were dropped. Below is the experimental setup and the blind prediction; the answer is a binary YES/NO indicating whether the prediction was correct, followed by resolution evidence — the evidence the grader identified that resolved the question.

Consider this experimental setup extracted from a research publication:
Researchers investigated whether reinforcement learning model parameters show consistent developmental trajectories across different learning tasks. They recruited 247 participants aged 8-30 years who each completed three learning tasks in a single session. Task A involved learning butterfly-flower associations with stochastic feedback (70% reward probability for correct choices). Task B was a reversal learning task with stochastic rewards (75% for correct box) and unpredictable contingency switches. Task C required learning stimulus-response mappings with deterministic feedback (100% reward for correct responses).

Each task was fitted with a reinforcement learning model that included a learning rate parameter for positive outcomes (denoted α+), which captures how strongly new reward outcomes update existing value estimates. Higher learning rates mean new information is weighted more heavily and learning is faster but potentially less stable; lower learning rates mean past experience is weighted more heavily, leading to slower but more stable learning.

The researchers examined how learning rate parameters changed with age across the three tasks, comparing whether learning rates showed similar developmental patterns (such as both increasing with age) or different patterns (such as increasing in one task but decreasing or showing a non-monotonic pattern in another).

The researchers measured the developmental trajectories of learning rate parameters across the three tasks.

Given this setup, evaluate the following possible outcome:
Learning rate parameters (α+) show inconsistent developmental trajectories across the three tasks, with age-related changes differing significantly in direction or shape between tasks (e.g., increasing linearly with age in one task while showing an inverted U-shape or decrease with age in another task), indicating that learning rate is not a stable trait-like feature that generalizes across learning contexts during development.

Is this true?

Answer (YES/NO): NO